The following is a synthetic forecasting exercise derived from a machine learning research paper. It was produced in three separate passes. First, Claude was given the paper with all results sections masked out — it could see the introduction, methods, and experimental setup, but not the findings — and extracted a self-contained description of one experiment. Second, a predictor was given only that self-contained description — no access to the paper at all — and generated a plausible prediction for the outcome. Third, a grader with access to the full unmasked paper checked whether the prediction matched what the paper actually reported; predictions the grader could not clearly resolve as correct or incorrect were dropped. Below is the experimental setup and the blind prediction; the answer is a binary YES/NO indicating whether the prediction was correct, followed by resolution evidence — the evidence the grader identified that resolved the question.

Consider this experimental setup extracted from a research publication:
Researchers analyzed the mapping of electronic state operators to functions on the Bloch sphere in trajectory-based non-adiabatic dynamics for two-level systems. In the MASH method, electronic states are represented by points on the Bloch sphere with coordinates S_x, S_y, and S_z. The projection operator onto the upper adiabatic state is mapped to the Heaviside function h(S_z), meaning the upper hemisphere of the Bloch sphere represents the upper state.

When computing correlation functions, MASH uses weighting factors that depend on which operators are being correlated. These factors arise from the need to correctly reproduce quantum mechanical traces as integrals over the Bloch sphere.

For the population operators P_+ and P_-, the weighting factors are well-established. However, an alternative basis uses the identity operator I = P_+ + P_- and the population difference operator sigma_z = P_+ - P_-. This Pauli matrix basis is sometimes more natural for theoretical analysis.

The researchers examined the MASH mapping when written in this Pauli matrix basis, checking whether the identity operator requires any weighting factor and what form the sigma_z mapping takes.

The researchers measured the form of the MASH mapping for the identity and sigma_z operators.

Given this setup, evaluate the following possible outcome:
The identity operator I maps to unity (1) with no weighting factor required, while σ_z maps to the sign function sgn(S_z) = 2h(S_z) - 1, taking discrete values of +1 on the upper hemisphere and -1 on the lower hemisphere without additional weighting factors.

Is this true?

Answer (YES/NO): YES